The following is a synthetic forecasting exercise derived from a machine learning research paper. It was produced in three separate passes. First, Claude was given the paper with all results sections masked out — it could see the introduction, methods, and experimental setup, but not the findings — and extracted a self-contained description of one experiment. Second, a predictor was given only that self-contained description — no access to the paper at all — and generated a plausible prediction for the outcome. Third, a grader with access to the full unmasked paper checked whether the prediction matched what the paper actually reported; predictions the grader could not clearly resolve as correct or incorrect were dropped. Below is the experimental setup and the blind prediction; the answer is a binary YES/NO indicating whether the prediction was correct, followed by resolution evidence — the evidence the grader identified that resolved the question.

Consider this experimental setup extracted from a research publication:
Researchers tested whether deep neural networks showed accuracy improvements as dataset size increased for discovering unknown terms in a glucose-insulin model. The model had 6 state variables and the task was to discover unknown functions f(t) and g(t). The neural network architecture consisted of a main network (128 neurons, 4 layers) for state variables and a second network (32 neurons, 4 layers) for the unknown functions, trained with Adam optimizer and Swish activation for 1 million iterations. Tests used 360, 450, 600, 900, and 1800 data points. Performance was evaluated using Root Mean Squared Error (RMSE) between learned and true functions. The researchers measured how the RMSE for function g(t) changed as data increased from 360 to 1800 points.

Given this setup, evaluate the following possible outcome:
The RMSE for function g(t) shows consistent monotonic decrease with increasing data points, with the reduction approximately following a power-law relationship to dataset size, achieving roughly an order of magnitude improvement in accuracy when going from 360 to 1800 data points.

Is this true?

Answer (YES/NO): NO